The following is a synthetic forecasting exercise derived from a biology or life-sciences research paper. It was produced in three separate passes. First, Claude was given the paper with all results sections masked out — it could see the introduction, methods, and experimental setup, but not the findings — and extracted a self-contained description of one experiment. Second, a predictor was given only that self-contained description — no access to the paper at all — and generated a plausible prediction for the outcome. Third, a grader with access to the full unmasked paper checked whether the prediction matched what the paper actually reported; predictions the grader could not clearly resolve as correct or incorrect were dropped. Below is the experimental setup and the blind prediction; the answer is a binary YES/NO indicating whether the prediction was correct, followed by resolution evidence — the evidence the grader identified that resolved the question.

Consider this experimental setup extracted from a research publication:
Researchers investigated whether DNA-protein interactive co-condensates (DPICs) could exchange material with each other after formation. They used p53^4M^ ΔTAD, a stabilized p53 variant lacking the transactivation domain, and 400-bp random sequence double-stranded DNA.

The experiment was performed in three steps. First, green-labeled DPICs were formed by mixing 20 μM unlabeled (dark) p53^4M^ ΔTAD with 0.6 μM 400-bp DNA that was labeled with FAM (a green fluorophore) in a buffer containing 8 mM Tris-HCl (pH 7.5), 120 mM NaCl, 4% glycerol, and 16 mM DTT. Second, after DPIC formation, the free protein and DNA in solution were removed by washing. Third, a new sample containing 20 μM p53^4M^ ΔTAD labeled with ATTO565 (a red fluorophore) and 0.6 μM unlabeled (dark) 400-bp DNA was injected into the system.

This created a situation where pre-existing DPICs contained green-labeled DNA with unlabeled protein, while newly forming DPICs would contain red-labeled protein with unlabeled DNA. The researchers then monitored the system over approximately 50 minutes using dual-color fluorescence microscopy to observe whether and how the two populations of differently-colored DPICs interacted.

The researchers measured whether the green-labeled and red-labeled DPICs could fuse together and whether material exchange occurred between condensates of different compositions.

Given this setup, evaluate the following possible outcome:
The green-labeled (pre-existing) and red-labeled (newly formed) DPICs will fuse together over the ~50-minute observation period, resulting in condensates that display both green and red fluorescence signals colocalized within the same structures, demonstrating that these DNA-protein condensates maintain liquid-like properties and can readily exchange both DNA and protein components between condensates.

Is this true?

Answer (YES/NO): NO